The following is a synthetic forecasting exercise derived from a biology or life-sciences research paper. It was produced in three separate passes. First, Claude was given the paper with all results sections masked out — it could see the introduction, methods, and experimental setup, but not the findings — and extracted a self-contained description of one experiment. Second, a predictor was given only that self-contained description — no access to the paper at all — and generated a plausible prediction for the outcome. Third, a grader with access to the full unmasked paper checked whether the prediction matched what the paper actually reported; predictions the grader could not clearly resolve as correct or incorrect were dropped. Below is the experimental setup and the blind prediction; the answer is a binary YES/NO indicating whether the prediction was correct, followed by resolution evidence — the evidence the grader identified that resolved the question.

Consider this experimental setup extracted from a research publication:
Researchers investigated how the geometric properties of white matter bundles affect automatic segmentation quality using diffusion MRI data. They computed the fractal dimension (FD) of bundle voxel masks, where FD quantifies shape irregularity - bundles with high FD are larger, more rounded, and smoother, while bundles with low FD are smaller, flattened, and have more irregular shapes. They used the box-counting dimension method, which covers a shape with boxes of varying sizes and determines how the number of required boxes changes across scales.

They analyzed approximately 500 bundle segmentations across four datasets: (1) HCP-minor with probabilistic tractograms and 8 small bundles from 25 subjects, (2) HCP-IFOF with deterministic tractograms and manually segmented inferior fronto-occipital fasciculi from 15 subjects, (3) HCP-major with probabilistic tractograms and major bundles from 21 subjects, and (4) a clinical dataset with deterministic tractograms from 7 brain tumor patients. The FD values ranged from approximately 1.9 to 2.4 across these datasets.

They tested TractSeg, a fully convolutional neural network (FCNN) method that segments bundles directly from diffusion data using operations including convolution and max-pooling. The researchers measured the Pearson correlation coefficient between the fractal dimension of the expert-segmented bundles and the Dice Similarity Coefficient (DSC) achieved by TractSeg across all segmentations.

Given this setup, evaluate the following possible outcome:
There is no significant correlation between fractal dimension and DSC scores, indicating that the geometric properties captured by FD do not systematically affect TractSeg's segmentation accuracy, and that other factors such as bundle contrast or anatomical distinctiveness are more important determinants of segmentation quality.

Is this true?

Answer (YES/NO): NO